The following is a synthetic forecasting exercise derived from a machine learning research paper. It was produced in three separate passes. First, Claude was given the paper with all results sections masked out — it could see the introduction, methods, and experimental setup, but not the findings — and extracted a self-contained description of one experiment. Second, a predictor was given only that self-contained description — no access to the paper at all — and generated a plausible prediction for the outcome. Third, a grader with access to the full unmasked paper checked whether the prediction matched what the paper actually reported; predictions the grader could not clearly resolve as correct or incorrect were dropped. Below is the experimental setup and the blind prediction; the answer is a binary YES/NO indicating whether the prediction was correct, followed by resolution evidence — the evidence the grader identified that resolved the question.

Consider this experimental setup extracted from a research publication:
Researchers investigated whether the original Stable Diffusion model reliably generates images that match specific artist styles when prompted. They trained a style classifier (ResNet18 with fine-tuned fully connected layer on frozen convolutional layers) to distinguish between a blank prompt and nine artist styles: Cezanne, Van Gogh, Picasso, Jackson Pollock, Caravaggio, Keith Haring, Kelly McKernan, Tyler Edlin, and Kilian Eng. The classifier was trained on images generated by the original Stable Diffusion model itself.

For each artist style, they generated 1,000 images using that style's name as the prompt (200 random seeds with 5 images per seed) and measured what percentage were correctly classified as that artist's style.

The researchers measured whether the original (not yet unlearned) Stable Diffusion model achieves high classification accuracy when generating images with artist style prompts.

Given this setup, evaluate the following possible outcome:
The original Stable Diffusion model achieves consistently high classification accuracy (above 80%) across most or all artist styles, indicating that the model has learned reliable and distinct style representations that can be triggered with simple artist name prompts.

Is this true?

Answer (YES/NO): YES